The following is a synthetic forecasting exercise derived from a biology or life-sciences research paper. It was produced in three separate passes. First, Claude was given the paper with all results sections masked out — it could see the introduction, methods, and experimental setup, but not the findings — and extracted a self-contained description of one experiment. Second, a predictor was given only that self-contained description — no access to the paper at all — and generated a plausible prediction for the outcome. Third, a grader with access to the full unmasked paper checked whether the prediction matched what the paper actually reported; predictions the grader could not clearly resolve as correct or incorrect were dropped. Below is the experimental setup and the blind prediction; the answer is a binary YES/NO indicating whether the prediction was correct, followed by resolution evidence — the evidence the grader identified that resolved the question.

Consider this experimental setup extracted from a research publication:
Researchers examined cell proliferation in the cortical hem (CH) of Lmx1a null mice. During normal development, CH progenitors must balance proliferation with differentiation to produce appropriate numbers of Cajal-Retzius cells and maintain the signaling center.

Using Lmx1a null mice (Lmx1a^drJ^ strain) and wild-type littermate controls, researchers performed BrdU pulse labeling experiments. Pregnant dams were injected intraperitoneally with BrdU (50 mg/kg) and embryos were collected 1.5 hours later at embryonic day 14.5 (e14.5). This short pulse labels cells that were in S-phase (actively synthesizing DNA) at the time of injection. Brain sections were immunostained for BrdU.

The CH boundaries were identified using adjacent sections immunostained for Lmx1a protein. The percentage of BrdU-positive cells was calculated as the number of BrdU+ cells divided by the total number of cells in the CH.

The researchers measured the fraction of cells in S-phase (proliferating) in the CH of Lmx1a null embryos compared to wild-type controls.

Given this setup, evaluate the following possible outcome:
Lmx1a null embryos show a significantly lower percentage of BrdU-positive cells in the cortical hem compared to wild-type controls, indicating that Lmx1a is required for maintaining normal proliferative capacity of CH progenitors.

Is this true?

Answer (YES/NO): NO